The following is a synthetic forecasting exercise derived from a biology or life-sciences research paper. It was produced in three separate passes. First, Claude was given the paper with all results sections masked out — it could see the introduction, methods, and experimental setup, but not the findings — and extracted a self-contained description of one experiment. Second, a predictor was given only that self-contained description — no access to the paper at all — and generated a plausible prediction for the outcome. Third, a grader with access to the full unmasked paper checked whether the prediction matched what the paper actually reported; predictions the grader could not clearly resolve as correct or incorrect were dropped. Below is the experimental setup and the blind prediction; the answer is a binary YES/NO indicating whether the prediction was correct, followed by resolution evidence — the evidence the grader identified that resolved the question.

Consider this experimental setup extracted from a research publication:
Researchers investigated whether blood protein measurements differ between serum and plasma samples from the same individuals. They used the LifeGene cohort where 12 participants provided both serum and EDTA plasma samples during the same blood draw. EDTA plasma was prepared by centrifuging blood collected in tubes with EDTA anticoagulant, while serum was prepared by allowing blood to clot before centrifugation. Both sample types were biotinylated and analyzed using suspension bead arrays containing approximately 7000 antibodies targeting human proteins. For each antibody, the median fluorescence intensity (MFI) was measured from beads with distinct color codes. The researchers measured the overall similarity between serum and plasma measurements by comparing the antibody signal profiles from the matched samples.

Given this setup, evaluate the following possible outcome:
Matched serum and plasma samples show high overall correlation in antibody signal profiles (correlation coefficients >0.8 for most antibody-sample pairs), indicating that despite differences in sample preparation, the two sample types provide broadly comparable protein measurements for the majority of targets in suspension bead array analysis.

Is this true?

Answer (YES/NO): NO